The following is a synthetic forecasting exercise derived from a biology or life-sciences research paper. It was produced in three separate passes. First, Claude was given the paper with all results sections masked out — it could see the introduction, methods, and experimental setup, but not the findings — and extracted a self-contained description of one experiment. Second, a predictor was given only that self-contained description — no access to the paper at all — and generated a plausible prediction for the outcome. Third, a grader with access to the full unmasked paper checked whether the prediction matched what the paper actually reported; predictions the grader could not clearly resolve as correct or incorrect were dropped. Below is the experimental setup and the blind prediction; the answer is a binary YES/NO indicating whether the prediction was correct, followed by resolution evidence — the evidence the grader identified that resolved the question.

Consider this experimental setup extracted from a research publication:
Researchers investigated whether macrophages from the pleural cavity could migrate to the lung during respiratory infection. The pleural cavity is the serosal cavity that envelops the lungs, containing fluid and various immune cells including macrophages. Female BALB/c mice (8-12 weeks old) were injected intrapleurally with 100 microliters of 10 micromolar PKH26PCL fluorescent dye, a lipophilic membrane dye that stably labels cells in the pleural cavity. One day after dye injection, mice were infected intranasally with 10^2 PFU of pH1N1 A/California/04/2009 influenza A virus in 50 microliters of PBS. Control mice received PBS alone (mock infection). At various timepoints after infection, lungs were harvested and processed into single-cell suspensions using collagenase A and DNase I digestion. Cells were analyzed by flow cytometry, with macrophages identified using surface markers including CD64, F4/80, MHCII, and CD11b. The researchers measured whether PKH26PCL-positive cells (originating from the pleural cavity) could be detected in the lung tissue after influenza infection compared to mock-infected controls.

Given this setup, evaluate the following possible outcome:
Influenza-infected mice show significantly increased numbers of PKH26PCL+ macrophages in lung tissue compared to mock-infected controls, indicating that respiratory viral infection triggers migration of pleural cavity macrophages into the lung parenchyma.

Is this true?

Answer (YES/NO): YES